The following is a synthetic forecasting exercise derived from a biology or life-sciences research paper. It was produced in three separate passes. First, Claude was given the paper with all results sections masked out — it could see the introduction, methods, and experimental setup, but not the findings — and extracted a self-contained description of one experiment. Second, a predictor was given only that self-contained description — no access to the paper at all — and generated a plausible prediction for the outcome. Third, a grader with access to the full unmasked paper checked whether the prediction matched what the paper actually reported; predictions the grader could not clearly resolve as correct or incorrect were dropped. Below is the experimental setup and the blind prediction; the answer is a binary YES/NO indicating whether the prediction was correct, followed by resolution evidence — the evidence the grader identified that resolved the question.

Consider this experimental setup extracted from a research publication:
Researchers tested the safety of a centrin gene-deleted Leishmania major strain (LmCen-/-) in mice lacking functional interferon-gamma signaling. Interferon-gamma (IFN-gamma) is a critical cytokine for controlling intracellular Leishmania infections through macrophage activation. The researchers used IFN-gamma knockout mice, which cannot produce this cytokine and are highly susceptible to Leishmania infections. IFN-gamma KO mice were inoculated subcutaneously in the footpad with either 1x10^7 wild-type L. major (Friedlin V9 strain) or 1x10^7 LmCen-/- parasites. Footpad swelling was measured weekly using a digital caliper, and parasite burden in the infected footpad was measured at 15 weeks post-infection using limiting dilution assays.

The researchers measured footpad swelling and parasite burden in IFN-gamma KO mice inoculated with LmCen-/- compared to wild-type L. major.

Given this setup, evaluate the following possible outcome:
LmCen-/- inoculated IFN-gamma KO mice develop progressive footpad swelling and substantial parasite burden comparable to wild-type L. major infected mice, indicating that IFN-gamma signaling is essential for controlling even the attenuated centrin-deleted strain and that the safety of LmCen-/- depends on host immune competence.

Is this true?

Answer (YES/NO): NO